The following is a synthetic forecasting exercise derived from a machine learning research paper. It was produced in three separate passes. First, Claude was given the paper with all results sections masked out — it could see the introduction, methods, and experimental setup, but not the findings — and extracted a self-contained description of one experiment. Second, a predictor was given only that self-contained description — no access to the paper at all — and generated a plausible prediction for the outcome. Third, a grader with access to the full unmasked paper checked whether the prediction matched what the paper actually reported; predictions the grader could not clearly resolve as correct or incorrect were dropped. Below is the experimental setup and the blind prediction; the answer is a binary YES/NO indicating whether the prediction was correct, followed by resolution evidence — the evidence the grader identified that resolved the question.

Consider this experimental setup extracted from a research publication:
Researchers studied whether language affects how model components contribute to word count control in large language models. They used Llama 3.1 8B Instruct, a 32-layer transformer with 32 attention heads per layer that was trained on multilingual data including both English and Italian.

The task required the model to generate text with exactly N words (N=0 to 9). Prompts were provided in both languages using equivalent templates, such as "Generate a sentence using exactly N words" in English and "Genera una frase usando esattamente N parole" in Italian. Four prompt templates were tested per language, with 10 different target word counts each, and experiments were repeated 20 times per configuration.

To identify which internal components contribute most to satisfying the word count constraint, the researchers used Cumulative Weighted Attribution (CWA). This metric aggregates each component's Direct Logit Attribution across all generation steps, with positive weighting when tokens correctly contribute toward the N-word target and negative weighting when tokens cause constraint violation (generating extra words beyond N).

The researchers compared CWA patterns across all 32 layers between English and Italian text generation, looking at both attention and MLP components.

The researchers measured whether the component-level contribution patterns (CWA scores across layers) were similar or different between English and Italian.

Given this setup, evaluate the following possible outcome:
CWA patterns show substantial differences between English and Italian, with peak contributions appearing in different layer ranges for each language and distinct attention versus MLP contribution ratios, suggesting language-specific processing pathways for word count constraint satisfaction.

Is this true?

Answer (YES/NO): YES